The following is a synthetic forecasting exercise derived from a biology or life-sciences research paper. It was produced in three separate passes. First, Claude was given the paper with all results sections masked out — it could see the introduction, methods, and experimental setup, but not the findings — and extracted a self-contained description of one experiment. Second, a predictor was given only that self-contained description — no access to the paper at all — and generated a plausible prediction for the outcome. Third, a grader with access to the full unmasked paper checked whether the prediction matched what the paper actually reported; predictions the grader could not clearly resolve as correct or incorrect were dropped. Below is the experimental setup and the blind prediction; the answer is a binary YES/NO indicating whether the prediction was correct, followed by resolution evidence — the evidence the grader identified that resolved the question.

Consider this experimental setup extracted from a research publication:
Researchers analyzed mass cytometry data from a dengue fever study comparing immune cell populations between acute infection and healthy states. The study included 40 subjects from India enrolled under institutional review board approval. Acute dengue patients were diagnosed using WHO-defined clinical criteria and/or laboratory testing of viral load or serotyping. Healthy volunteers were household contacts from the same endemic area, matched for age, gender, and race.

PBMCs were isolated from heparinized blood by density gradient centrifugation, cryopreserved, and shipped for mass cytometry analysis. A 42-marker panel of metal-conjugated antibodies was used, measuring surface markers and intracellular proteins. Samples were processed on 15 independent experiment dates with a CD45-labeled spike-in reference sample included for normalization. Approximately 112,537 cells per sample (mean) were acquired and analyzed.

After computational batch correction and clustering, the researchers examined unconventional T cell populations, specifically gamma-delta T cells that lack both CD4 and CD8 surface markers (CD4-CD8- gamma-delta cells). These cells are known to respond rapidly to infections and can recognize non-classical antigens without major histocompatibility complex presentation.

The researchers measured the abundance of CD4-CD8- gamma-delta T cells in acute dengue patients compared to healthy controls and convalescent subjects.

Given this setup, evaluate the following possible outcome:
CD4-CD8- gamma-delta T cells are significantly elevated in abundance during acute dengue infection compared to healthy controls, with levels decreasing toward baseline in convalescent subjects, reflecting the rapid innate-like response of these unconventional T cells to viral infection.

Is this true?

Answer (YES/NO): YES